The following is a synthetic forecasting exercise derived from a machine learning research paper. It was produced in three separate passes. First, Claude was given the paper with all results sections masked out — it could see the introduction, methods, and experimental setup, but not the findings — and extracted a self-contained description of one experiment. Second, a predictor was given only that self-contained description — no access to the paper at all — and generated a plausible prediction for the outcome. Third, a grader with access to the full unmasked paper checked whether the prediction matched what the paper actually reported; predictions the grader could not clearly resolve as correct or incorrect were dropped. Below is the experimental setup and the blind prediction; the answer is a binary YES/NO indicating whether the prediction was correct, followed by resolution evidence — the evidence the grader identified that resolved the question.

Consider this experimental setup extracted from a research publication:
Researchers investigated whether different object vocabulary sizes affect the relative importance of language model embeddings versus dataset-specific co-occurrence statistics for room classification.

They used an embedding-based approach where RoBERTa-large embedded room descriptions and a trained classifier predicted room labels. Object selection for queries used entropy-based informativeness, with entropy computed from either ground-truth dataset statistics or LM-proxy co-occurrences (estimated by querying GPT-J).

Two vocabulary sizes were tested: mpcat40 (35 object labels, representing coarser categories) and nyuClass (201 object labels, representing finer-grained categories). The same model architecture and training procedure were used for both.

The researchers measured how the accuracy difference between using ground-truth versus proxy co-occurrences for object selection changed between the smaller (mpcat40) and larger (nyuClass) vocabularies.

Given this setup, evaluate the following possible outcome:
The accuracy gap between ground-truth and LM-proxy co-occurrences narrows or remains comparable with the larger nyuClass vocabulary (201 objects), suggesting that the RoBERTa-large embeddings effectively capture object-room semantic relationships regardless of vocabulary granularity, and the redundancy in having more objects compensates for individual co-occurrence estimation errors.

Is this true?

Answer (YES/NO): NO